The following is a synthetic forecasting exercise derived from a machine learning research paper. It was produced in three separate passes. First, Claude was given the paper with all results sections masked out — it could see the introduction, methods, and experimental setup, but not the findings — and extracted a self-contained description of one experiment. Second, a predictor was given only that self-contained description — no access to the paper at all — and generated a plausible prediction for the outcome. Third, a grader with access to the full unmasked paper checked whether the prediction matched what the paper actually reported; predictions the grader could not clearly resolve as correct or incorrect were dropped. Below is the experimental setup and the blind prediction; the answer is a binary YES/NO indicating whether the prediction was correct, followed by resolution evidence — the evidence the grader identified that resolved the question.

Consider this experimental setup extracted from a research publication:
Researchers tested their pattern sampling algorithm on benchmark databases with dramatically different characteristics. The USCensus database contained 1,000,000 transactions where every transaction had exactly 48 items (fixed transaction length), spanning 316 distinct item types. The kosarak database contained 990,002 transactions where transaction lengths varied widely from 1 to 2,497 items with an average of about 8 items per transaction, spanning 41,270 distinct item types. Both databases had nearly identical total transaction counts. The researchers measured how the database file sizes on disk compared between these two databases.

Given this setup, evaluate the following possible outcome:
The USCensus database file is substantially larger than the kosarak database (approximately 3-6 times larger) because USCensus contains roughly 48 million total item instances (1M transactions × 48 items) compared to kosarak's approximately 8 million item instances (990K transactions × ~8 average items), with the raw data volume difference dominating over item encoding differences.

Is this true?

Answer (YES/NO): YES